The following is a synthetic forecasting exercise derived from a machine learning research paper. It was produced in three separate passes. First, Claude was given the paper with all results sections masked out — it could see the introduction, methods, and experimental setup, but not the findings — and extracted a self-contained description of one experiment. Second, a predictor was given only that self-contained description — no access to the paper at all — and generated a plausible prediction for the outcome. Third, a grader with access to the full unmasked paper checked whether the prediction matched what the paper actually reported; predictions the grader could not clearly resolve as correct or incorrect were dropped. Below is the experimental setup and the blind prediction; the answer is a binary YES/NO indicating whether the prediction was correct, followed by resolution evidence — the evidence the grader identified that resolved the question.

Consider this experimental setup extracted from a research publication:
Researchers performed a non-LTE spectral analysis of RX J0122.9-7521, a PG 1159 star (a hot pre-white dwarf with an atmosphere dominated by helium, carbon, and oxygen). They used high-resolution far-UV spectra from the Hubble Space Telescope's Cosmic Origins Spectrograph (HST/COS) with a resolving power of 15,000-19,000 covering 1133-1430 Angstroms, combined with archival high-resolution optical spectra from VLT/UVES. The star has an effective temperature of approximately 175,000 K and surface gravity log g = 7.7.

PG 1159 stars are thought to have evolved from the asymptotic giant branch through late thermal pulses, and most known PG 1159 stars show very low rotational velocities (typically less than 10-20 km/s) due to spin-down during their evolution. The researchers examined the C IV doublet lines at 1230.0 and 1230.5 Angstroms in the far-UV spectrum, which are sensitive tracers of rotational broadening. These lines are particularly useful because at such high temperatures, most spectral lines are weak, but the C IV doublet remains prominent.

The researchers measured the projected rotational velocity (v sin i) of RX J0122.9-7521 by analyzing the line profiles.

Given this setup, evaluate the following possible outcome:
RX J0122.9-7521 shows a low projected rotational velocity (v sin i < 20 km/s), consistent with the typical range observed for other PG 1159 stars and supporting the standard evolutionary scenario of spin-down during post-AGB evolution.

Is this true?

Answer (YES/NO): NO